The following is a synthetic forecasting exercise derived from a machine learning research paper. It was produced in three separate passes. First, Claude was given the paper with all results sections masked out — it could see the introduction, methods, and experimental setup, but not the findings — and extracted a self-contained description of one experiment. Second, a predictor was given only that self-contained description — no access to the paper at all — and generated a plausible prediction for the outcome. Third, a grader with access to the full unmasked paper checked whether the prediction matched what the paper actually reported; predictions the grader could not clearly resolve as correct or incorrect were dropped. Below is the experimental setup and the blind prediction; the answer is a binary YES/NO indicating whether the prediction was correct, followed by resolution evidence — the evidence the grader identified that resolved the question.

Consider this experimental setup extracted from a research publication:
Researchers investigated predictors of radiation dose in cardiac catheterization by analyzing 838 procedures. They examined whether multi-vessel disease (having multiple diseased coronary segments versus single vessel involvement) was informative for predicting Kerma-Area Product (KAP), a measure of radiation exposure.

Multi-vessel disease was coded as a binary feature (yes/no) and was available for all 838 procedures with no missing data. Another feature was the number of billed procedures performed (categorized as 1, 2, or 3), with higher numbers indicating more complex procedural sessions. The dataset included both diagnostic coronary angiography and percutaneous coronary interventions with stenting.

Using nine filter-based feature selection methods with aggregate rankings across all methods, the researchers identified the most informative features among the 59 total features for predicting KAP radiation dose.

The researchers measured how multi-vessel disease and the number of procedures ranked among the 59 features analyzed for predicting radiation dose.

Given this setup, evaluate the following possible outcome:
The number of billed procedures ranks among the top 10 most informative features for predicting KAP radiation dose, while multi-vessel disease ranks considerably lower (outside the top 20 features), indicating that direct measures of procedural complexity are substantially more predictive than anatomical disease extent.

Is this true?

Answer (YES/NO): NO